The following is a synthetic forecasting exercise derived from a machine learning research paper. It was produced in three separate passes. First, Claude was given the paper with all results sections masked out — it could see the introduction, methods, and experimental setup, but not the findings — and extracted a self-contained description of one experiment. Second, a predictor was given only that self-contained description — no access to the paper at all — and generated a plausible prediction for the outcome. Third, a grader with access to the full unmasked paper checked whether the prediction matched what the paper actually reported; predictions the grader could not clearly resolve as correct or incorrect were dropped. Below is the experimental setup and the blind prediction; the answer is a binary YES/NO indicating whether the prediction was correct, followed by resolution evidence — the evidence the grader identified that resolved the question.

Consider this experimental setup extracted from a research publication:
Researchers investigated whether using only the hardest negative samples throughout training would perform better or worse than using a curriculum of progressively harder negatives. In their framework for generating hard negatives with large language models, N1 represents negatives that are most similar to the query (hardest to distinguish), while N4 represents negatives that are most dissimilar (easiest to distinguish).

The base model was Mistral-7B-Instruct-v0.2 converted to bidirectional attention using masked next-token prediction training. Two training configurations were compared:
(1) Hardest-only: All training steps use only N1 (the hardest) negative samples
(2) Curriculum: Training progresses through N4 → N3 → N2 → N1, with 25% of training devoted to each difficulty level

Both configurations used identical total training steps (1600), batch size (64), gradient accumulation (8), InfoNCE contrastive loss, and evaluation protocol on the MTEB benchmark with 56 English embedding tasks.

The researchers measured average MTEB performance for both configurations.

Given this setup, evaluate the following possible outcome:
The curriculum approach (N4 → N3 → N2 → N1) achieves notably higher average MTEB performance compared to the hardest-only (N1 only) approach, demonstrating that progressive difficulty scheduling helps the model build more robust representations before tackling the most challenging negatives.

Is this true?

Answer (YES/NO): YES